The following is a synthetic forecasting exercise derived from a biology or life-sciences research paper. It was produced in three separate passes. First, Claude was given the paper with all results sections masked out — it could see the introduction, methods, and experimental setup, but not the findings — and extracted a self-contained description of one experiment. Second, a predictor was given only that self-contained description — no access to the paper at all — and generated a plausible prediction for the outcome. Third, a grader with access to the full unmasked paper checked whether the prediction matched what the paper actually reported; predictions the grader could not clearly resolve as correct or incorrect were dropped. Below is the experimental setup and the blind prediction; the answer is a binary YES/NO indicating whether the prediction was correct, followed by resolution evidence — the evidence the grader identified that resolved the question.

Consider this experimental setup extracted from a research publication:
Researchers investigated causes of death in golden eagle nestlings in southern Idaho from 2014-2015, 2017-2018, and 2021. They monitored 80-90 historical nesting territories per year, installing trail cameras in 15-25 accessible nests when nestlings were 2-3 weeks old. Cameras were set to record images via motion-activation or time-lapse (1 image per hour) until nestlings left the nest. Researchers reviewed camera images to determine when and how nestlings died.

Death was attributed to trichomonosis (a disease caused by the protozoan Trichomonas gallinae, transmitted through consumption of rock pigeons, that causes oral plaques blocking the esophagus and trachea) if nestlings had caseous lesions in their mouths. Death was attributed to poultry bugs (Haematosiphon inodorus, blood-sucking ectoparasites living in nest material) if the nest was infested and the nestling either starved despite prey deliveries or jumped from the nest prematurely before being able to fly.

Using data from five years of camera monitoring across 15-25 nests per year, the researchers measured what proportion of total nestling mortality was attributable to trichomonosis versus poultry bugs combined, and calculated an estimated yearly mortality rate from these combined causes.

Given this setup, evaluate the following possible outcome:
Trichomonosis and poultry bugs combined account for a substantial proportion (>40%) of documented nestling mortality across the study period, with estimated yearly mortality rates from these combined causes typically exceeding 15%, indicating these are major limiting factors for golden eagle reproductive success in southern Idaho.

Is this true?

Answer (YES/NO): YES